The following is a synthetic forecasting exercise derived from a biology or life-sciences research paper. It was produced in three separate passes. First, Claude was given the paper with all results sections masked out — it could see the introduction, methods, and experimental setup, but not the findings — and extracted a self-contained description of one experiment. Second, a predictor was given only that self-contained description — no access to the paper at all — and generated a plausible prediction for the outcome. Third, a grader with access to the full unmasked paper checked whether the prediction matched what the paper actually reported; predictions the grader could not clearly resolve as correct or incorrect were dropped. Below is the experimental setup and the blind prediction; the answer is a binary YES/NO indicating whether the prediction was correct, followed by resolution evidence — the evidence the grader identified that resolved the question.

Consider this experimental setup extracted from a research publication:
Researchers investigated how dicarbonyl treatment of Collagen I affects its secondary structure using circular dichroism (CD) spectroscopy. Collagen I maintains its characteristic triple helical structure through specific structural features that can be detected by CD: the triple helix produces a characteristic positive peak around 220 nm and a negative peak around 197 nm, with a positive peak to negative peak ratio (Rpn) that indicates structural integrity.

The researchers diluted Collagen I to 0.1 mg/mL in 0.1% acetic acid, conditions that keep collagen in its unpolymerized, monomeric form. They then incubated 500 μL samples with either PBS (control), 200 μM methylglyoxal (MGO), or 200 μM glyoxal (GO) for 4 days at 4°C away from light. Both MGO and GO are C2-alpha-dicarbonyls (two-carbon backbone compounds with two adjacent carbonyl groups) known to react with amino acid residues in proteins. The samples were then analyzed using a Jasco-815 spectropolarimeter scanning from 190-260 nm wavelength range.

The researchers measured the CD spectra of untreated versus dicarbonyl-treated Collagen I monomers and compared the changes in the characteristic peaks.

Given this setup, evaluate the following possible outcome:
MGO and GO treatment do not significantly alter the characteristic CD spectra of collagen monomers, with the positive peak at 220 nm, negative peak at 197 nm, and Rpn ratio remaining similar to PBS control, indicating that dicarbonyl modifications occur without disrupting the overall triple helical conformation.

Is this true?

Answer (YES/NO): NO